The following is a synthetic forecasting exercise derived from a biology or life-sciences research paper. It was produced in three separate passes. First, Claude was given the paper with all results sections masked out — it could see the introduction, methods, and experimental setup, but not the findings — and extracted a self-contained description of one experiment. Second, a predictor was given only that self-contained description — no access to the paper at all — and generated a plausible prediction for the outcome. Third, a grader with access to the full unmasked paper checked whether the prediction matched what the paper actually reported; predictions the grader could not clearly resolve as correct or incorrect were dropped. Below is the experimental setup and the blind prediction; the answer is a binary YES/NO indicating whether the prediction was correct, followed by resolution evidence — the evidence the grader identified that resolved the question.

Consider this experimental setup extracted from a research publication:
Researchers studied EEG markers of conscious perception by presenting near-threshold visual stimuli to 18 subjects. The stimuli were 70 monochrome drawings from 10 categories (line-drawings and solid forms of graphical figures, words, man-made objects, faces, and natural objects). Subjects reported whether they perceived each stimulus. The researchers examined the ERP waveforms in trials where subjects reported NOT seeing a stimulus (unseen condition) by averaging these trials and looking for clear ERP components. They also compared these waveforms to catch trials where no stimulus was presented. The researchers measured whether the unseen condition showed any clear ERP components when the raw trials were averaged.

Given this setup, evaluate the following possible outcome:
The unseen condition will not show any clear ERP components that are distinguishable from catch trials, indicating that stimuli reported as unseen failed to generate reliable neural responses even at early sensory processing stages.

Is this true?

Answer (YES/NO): YES